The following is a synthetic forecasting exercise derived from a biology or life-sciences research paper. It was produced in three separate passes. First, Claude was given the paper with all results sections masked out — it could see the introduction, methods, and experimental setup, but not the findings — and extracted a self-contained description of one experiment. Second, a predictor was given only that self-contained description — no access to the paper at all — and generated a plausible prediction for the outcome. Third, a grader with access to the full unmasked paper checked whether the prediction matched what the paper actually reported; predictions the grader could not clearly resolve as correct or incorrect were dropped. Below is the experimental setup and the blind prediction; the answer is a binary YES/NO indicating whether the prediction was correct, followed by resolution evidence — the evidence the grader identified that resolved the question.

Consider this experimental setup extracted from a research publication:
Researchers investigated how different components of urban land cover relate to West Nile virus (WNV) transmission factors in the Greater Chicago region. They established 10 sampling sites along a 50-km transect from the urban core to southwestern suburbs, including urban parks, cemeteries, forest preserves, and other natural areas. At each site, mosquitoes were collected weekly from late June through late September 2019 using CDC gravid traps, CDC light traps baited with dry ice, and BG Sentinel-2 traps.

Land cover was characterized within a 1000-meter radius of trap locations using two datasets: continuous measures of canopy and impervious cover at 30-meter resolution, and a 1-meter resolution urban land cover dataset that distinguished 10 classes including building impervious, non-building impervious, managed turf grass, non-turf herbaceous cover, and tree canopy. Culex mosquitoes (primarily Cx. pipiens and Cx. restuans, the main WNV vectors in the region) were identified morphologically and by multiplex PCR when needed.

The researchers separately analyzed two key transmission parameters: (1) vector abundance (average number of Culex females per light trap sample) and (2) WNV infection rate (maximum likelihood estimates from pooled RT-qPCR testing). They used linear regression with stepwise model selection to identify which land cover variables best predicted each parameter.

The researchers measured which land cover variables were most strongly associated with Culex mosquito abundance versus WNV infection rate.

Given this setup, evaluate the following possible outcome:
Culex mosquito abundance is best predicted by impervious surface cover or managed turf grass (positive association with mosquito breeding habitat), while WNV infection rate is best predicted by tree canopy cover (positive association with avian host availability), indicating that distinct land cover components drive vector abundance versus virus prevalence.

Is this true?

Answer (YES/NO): NO